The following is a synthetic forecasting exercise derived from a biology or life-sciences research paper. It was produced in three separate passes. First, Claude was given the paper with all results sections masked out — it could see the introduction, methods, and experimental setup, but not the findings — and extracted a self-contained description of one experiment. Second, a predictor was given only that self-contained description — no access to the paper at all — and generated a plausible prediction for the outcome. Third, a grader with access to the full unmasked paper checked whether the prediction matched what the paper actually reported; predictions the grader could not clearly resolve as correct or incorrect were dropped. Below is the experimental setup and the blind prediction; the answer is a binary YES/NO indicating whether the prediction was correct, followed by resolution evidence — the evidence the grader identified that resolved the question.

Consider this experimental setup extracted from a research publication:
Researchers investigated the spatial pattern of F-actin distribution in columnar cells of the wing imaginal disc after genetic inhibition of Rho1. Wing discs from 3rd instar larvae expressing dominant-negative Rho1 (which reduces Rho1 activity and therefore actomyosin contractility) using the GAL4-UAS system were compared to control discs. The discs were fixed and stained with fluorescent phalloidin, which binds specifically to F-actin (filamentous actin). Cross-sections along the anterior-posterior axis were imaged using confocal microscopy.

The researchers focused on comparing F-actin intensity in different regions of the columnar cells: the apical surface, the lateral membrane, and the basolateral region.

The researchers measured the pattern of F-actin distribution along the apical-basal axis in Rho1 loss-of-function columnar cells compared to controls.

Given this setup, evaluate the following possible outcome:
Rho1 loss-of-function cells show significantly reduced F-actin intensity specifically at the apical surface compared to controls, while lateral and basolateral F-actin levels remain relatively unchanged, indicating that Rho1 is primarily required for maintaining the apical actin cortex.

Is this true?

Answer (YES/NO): NO